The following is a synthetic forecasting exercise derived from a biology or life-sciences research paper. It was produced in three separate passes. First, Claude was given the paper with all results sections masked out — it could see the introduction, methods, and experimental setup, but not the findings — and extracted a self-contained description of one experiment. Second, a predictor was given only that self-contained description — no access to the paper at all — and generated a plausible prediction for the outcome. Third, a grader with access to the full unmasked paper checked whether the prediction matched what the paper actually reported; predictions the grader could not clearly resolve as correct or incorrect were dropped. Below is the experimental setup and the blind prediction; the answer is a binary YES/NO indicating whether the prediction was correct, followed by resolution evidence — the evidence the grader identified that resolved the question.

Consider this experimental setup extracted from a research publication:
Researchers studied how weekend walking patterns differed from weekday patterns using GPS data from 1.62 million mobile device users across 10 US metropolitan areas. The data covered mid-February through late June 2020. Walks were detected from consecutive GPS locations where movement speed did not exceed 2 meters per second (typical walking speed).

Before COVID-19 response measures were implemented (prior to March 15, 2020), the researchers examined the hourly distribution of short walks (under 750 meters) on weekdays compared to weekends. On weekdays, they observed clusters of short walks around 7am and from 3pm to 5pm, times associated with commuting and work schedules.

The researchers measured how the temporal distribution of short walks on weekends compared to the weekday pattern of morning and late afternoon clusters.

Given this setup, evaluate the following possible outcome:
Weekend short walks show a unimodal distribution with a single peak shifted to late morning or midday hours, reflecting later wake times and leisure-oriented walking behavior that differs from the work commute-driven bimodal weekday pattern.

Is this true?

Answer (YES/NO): YES